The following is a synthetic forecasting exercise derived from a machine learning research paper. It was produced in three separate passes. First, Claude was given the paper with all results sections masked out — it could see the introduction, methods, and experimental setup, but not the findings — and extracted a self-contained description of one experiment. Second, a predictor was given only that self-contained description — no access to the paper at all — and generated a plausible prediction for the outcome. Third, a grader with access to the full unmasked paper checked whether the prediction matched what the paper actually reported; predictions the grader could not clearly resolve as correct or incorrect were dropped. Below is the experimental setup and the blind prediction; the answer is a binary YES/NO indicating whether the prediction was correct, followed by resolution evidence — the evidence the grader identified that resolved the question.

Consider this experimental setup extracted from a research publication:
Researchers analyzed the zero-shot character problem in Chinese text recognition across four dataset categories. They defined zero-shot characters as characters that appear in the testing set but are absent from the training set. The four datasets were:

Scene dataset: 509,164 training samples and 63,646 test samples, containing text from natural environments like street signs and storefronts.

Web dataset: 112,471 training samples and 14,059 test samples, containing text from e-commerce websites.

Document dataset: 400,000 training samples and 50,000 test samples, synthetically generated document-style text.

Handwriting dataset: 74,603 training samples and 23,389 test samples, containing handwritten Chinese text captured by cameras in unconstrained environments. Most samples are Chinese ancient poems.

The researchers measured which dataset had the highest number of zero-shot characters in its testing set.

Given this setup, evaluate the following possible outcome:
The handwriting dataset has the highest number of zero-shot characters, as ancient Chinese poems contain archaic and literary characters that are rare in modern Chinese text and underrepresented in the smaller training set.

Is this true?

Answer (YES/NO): YES